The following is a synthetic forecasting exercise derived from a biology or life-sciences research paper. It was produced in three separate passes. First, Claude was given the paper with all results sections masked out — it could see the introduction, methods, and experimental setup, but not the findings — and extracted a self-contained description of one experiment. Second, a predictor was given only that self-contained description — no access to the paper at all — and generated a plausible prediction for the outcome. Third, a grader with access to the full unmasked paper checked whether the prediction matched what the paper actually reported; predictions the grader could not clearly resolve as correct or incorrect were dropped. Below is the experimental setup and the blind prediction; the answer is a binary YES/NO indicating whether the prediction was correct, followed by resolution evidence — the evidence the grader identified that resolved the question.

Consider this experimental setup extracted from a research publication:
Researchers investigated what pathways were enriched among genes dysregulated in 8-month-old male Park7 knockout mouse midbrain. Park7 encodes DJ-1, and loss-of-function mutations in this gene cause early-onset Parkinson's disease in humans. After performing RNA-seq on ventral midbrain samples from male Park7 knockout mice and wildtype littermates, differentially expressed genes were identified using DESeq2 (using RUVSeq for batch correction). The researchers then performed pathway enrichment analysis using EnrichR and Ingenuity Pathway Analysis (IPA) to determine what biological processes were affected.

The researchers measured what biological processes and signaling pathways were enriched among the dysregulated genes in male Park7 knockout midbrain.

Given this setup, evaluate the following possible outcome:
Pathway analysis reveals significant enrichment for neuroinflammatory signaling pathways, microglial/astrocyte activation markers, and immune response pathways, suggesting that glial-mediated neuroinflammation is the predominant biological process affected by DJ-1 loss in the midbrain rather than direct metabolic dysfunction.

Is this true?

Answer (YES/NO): NO